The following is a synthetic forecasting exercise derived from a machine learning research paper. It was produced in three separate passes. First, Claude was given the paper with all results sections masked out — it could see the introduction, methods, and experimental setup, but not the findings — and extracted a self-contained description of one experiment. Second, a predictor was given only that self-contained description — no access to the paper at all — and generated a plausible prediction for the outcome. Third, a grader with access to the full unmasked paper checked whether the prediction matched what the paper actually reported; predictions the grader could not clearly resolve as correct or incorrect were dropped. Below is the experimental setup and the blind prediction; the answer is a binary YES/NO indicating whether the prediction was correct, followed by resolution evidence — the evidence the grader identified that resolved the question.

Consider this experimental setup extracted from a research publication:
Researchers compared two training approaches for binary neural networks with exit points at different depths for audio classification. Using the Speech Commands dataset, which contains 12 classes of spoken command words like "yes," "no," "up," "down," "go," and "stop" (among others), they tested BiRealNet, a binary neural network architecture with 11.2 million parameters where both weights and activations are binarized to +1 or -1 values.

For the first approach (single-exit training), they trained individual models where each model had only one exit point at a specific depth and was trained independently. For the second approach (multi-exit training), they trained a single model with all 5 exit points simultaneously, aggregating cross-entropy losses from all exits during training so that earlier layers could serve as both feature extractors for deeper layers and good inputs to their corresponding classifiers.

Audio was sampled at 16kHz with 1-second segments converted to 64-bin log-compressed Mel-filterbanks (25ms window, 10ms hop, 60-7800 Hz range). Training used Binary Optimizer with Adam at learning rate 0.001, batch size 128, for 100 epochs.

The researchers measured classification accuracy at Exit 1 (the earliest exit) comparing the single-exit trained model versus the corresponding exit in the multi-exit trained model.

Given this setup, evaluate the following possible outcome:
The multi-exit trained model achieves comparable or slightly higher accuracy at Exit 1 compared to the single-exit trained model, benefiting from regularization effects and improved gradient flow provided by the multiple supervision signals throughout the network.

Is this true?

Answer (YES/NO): NO